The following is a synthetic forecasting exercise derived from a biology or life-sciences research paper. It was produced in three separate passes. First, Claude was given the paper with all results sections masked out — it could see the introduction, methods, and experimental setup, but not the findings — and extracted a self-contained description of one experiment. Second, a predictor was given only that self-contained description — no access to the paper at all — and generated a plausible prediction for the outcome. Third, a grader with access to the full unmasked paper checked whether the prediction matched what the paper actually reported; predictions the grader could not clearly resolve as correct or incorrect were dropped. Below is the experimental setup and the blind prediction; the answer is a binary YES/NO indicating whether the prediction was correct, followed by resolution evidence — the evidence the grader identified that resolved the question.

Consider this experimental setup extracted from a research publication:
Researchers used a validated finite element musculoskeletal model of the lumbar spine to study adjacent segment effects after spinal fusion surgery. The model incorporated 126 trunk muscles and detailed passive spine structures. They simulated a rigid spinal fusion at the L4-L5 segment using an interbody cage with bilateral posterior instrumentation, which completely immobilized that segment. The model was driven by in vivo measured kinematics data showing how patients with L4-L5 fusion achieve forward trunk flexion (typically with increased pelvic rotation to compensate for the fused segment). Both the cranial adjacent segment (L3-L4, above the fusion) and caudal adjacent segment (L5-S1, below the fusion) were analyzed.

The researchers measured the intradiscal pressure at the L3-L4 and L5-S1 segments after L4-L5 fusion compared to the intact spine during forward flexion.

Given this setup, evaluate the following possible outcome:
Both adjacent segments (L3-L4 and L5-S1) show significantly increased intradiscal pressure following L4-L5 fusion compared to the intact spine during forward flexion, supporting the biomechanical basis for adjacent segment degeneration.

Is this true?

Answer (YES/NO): YES